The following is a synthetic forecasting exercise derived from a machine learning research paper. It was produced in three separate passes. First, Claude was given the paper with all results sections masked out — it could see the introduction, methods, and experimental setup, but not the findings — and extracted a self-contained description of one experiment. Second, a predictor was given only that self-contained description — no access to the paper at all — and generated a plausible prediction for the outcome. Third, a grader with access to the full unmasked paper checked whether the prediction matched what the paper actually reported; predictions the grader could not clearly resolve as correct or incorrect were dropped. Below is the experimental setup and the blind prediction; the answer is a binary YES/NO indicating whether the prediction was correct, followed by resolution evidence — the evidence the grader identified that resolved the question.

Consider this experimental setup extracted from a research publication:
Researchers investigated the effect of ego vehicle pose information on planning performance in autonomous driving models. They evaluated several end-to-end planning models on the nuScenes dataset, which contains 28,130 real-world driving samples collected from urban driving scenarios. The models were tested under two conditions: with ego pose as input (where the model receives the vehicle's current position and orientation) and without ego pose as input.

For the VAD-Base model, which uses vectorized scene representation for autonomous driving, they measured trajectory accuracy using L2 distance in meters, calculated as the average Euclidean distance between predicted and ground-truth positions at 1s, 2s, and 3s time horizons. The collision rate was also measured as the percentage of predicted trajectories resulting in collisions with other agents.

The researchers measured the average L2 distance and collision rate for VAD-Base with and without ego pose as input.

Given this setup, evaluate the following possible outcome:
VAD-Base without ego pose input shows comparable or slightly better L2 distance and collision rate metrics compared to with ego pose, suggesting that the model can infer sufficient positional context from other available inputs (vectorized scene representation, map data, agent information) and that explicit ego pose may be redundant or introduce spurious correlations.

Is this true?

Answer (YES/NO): NO